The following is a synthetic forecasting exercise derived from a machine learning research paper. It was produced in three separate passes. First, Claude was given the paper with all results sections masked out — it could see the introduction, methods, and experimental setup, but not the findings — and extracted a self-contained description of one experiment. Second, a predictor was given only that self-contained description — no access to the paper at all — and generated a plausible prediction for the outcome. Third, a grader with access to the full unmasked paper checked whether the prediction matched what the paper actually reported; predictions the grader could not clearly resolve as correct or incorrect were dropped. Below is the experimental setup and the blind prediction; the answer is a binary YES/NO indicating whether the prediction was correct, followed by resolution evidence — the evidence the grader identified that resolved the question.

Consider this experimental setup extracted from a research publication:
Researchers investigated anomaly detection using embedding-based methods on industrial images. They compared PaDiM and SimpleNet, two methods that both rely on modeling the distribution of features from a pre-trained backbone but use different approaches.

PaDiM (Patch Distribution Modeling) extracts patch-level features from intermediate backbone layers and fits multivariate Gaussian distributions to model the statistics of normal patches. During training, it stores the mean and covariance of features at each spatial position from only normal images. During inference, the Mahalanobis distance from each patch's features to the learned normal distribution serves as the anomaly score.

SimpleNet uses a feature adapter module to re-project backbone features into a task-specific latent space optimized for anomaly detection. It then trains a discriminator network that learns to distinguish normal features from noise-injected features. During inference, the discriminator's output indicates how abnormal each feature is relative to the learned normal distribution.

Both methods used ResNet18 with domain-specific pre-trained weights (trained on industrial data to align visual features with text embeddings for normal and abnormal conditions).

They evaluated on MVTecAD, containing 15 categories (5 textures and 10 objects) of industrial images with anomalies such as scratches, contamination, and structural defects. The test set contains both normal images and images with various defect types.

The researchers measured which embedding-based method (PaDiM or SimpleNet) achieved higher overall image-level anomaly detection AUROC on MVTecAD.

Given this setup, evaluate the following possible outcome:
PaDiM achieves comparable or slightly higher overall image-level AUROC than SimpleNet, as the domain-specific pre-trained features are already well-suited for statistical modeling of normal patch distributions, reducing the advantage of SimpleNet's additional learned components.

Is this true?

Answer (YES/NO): NO